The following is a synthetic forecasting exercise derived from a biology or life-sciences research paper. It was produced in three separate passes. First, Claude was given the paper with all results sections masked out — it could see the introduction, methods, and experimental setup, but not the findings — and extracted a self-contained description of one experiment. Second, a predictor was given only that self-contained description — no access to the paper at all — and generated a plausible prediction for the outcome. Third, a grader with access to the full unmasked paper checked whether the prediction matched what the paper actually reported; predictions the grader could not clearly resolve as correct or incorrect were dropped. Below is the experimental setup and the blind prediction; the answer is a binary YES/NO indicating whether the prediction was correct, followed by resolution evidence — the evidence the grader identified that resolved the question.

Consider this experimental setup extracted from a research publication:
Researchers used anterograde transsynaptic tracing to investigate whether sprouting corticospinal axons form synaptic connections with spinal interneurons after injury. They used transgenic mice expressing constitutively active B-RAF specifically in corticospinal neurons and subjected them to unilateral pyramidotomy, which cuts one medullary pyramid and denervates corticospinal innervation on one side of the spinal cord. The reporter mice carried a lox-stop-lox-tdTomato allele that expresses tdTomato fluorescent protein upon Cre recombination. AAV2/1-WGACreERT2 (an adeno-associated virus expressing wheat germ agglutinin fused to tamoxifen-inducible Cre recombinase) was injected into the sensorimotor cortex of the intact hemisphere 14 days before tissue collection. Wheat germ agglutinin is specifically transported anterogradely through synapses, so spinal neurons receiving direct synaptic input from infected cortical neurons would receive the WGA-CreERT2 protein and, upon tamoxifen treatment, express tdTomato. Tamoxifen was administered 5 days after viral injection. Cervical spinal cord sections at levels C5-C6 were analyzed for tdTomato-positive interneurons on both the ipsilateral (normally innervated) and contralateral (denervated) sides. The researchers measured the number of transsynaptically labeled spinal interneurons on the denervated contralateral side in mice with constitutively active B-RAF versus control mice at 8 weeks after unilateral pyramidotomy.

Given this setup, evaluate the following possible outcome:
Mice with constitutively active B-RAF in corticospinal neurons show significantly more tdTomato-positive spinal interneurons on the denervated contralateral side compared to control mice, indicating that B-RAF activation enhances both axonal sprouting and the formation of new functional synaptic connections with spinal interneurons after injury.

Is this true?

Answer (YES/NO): YES